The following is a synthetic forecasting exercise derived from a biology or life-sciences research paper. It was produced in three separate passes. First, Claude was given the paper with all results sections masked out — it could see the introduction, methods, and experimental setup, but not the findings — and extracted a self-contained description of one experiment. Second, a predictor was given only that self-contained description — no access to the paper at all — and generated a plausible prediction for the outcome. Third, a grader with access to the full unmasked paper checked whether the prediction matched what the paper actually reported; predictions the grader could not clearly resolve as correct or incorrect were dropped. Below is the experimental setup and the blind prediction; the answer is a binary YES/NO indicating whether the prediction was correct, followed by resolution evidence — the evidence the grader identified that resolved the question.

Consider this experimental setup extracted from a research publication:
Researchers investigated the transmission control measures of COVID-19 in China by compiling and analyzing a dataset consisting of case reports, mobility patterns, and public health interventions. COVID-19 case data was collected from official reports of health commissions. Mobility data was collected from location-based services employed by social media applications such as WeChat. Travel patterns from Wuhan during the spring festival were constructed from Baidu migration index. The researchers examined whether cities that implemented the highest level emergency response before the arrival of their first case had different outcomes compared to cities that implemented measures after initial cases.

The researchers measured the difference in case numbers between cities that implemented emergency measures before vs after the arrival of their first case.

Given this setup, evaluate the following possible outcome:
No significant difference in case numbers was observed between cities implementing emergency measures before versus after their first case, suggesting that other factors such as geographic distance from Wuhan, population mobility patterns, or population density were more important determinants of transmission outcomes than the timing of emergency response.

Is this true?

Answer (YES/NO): NO